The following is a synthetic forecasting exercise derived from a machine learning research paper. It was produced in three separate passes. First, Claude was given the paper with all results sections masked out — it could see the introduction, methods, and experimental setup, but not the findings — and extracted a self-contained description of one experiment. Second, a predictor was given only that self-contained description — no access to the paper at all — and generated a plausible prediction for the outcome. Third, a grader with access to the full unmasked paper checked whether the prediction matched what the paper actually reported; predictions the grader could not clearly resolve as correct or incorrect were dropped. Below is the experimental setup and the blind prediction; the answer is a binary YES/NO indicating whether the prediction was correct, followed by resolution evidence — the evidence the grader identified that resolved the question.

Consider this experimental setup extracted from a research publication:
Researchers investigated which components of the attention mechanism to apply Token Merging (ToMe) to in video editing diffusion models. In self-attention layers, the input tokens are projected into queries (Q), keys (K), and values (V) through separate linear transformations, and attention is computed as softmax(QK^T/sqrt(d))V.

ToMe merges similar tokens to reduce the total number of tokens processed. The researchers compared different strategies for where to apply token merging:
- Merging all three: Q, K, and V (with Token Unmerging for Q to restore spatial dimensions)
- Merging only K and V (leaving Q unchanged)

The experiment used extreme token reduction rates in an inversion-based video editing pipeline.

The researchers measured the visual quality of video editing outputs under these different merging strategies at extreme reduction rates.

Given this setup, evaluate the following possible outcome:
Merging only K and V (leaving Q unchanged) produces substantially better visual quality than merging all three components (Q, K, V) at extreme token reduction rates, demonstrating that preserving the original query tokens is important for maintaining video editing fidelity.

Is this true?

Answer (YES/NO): YES